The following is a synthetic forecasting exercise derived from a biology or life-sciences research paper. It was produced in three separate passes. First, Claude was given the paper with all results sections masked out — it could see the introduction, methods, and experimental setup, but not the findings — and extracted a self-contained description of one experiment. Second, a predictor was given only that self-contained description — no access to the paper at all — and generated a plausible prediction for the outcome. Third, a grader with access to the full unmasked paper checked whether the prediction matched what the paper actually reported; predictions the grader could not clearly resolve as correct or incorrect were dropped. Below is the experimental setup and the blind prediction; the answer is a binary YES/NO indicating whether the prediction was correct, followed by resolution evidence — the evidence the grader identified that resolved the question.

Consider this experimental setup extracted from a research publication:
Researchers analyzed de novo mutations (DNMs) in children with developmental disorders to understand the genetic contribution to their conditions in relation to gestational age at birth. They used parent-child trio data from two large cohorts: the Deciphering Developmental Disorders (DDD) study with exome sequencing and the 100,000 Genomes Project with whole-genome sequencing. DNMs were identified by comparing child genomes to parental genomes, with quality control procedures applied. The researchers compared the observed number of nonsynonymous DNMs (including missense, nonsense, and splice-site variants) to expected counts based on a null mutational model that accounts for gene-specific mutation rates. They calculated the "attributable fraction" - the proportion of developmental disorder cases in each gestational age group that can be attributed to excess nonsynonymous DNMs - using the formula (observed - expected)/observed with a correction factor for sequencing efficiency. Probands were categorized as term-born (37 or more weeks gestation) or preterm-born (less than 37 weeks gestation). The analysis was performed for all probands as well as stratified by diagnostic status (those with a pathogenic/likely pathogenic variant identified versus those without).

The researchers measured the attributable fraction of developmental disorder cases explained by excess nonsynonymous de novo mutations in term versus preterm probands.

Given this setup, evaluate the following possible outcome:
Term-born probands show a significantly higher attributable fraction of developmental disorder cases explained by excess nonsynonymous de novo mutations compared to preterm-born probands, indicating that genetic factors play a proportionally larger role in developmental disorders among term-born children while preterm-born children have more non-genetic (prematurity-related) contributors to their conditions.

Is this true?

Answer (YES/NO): YES